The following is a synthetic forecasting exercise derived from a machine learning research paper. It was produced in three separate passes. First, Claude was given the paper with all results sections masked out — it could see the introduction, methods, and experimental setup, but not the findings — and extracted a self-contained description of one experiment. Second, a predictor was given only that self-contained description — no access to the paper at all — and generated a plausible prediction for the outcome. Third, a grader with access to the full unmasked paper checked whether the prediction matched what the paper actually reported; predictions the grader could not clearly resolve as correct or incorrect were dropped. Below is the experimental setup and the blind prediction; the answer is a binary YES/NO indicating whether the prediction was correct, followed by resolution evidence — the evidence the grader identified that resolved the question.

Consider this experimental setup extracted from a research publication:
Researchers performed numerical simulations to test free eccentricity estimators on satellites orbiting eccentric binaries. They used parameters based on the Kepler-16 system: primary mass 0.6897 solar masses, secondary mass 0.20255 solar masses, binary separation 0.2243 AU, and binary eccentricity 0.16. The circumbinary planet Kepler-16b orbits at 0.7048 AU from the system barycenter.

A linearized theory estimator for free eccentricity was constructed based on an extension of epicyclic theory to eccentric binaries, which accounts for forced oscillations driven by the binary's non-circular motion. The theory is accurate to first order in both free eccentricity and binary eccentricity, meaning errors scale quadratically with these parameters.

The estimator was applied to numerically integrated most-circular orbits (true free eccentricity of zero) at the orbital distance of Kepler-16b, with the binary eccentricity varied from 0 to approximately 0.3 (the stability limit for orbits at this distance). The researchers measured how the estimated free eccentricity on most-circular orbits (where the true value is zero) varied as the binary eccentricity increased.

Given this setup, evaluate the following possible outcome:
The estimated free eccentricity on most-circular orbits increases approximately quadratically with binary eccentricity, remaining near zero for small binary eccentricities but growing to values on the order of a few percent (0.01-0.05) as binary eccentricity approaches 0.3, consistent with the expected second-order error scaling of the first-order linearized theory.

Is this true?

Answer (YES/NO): YES